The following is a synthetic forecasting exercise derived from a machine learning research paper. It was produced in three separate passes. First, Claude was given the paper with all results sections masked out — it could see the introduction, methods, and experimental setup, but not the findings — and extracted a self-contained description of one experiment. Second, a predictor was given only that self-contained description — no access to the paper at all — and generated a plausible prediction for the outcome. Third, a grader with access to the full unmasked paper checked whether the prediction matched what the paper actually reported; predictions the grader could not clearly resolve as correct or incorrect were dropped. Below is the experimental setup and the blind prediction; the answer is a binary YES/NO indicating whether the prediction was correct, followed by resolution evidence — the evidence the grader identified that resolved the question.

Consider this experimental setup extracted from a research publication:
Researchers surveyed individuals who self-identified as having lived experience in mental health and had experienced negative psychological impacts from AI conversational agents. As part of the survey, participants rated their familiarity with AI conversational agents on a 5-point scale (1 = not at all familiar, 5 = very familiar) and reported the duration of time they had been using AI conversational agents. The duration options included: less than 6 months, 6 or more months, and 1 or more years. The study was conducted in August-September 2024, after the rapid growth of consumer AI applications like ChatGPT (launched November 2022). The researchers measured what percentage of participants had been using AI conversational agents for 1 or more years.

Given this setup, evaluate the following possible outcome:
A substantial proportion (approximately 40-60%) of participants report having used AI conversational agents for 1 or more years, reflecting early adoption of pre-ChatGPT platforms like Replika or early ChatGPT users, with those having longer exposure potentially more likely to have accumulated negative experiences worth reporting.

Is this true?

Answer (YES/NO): YES